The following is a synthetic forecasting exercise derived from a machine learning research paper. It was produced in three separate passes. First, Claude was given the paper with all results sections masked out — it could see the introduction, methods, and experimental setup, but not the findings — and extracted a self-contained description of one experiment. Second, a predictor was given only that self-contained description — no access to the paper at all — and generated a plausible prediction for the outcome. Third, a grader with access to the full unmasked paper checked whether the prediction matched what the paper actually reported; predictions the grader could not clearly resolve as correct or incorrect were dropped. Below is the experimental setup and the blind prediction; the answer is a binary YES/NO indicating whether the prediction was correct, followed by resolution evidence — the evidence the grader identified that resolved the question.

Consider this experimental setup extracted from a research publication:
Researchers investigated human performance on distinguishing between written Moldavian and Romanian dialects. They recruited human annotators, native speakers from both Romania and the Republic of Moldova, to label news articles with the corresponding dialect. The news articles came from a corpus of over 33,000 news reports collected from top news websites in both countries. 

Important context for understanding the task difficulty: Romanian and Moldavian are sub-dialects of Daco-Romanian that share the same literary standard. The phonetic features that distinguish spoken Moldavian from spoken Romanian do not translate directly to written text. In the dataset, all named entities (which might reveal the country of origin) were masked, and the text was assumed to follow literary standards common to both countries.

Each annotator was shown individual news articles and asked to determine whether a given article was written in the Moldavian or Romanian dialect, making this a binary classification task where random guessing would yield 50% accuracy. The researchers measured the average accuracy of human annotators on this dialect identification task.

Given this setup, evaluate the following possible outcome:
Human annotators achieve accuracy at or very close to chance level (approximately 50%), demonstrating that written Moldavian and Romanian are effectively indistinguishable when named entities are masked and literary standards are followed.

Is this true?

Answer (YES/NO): NO